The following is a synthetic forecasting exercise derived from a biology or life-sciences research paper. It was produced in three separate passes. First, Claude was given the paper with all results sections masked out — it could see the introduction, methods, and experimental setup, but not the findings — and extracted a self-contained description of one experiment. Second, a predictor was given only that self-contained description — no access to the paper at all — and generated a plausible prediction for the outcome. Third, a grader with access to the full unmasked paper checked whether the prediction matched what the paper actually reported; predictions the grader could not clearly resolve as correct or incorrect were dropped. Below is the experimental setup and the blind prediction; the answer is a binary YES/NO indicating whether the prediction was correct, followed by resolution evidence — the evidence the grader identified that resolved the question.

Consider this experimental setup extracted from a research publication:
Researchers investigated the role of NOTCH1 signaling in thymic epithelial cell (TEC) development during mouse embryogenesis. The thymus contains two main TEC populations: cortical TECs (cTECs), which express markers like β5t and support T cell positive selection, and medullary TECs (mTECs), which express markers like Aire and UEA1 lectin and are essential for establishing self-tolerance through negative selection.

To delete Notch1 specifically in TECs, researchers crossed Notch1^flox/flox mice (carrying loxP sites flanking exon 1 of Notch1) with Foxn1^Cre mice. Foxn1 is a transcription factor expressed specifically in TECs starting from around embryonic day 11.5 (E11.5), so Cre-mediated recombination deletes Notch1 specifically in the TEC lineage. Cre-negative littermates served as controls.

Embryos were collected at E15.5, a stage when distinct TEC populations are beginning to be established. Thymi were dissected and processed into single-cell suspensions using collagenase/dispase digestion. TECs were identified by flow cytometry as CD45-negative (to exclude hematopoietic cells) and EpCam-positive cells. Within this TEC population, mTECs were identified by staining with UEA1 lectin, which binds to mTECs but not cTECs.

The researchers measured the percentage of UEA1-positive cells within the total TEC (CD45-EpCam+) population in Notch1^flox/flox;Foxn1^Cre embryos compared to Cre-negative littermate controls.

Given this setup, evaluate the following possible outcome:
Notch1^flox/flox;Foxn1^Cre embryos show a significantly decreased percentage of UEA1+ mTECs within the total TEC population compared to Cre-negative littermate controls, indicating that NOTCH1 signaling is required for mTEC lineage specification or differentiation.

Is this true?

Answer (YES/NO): YES